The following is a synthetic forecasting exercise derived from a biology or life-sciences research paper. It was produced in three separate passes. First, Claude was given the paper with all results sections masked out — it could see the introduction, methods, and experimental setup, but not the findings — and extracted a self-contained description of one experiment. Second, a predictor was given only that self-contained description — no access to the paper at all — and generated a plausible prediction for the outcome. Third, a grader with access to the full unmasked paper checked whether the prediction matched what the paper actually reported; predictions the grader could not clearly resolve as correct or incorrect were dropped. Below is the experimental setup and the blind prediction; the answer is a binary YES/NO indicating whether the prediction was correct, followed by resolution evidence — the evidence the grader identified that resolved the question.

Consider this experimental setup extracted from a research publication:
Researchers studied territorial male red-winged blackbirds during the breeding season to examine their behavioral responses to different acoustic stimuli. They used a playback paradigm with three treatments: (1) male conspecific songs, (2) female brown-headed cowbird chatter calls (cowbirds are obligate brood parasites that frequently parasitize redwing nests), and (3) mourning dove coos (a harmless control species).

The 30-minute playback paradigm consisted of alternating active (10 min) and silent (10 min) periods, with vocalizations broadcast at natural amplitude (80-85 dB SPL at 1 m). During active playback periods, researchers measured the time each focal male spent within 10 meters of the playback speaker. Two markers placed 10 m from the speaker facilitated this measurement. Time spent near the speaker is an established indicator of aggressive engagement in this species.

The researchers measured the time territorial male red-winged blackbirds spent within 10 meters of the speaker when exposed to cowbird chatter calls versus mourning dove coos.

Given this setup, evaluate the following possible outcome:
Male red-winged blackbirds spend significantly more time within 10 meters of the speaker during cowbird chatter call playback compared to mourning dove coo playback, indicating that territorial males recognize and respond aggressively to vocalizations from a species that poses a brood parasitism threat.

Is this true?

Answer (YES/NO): NO